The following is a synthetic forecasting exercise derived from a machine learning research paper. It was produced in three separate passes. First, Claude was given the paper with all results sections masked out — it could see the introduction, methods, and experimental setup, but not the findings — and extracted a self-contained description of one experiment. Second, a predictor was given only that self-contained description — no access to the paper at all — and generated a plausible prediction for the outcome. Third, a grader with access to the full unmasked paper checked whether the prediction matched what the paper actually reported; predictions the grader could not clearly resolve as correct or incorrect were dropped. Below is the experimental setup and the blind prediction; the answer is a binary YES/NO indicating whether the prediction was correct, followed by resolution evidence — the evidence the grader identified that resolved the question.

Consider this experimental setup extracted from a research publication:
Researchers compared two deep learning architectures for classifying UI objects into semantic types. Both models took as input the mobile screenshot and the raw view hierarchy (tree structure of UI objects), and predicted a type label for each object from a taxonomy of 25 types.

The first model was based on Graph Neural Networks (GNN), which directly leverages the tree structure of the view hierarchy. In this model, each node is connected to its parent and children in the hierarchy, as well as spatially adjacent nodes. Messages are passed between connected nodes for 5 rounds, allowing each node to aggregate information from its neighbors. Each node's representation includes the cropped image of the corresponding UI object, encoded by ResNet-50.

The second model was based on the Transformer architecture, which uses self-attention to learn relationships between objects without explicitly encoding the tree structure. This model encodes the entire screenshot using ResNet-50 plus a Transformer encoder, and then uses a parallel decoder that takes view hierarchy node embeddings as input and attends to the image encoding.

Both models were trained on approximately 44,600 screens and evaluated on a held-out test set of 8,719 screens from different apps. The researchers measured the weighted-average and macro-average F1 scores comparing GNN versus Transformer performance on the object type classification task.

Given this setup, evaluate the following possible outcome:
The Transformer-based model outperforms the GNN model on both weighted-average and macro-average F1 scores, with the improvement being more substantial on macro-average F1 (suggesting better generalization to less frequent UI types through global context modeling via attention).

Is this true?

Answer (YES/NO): NO